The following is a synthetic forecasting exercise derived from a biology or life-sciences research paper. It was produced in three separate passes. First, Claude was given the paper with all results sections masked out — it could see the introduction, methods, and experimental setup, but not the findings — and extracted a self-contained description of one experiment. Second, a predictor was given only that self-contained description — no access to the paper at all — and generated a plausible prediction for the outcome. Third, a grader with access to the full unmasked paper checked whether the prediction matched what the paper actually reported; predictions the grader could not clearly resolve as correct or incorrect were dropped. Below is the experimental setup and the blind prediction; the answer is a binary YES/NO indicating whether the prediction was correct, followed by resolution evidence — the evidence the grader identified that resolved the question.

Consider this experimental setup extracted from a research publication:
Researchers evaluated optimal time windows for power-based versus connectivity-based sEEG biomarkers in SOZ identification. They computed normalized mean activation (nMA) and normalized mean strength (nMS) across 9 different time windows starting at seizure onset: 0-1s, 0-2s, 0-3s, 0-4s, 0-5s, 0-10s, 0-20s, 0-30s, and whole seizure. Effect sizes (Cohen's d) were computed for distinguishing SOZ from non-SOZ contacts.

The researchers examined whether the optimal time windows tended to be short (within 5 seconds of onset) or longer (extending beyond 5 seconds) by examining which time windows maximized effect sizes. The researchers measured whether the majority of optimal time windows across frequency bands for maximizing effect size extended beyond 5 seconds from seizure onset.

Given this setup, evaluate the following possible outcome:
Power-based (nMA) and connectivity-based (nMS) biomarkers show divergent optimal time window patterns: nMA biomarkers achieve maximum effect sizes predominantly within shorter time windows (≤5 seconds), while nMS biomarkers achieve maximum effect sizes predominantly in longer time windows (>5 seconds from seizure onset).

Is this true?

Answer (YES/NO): NO